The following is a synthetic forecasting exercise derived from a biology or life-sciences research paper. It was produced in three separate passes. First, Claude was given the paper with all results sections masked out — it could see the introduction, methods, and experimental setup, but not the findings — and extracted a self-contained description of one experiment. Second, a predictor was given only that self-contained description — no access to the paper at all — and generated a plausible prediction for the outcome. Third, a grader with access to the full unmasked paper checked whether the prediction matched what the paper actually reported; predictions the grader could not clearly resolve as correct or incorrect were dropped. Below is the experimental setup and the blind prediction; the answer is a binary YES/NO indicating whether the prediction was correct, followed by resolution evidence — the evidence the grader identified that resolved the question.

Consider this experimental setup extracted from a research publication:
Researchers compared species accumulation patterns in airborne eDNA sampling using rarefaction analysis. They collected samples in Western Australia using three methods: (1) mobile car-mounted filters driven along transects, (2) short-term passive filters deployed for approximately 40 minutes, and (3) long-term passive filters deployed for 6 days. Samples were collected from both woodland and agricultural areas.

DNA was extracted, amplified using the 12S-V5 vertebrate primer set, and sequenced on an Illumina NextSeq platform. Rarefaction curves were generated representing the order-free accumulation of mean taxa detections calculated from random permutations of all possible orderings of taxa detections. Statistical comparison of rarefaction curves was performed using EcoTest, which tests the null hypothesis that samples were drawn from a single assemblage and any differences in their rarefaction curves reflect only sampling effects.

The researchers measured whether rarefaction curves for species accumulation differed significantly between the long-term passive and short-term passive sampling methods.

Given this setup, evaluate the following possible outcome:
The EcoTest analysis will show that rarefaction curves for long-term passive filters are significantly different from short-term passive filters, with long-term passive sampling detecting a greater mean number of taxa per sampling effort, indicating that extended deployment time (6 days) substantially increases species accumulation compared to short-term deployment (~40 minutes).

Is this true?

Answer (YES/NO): YES